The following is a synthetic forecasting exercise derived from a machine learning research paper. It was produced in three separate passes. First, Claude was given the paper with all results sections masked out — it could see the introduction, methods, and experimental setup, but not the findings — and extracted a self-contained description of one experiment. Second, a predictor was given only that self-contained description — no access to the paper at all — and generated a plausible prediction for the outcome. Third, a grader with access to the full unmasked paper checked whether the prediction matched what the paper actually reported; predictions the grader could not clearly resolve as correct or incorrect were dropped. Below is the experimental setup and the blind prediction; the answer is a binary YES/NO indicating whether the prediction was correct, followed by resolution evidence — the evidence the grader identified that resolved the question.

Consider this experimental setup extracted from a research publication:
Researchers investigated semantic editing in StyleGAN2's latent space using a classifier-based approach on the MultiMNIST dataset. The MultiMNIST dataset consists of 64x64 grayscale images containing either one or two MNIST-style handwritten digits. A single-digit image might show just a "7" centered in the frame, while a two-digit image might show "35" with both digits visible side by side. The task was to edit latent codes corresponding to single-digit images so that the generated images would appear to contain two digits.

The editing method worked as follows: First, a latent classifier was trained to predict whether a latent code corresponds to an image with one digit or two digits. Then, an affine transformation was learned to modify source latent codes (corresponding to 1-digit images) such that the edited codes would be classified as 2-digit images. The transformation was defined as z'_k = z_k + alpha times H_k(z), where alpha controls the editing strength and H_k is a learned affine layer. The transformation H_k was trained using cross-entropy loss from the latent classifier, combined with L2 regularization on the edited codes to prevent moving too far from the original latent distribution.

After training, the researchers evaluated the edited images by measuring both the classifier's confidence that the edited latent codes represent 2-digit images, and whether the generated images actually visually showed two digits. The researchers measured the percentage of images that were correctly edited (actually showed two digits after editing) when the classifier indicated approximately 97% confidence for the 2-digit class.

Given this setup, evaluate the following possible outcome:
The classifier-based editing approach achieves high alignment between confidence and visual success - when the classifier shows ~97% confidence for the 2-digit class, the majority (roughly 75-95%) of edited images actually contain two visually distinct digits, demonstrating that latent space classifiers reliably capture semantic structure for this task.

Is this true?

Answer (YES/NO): NO